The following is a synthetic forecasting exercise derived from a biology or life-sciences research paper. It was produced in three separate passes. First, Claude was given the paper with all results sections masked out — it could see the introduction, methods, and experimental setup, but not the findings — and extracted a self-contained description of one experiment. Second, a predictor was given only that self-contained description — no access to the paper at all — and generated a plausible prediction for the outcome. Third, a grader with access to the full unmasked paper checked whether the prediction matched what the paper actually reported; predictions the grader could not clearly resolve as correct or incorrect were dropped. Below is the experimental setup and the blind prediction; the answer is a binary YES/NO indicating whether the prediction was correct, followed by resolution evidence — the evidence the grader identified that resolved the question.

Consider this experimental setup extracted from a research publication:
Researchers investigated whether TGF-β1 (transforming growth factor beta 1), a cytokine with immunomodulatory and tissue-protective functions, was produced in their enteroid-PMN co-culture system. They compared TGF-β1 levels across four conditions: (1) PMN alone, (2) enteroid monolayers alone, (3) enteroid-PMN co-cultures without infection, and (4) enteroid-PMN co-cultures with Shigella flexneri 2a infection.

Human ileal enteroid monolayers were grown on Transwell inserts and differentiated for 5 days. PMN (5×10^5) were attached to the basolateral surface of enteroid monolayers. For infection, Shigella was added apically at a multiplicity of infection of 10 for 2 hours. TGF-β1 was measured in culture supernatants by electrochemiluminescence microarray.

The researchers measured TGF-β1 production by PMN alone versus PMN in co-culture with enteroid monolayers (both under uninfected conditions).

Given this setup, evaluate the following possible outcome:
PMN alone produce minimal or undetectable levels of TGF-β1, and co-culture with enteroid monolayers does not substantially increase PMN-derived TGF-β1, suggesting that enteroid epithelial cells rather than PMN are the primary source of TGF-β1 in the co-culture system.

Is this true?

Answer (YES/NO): NO